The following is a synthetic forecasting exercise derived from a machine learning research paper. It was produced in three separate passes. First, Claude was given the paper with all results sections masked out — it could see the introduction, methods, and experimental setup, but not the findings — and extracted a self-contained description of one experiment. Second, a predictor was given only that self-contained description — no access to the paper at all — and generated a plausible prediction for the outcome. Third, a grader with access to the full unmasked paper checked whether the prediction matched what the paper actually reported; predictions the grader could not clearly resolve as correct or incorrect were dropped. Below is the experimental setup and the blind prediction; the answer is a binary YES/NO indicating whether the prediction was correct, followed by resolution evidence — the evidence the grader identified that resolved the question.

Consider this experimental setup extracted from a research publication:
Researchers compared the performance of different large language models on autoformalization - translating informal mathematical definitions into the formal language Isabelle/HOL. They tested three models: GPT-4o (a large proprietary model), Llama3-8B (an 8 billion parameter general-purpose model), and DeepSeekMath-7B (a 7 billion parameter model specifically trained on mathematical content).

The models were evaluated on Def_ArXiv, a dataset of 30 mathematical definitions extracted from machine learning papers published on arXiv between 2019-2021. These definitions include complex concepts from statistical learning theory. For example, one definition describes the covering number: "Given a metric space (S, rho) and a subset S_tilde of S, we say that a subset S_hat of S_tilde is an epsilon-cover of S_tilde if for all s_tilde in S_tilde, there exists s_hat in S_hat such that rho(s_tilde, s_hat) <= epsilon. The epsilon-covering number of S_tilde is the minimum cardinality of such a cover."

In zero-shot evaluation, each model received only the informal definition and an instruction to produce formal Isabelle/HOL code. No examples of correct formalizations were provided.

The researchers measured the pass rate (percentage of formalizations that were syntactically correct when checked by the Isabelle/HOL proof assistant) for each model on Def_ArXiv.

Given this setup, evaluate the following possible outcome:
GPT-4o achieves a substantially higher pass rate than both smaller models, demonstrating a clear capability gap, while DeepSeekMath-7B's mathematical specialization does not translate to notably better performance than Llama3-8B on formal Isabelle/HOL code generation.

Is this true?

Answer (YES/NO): NO